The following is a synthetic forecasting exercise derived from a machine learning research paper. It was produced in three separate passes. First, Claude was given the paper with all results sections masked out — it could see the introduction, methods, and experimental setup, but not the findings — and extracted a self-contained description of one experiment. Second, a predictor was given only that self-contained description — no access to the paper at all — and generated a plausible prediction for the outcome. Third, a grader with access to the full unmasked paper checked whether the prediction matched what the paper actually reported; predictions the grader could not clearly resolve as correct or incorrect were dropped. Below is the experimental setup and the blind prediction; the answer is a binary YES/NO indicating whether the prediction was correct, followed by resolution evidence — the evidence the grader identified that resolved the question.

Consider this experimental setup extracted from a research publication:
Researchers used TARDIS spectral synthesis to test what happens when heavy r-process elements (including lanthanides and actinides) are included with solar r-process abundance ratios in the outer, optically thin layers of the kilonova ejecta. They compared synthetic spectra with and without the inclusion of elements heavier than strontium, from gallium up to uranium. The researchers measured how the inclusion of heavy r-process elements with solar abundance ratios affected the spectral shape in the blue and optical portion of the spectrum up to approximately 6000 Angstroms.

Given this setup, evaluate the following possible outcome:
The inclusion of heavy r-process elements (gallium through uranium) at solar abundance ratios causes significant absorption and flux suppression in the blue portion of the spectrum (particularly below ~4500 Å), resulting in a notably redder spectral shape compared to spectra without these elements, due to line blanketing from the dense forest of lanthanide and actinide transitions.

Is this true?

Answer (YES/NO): YES